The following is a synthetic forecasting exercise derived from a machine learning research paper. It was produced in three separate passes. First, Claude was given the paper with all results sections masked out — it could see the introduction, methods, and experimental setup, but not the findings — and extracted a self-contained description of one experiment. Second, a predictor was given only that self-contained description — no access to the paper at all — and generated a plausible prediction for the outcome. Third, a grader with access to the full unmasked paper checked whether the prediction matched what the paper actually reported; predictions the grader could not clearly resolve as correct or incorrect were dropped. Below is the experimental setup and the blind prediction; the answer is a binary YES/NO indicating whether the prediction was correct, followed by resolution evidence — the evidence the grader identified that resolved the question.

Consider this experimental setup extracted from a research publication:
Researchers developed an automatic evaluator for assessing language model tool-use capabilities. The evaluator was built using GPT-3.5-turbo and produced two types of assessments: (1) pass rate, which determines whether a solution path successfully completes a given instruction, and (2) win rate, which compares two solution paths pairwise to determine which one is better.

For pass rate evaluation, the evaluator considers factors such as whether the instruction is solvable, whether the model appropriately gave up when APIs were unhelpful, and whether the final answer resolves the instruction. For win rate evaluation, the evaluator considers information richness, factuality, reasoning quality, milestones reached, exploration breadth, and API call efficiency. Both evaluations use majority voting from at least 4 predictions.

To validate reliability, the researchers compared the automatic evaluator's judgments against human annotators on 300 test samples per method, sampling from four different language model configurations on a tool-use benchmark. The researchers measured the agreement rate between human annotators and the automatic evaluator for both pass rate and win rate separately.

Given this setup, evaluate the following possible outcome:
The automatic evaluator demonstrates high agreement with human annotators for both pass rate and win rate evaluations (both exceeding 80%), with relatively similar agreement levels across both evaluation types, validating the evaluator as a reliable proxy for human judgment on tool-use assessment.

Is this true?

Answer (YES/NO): YES